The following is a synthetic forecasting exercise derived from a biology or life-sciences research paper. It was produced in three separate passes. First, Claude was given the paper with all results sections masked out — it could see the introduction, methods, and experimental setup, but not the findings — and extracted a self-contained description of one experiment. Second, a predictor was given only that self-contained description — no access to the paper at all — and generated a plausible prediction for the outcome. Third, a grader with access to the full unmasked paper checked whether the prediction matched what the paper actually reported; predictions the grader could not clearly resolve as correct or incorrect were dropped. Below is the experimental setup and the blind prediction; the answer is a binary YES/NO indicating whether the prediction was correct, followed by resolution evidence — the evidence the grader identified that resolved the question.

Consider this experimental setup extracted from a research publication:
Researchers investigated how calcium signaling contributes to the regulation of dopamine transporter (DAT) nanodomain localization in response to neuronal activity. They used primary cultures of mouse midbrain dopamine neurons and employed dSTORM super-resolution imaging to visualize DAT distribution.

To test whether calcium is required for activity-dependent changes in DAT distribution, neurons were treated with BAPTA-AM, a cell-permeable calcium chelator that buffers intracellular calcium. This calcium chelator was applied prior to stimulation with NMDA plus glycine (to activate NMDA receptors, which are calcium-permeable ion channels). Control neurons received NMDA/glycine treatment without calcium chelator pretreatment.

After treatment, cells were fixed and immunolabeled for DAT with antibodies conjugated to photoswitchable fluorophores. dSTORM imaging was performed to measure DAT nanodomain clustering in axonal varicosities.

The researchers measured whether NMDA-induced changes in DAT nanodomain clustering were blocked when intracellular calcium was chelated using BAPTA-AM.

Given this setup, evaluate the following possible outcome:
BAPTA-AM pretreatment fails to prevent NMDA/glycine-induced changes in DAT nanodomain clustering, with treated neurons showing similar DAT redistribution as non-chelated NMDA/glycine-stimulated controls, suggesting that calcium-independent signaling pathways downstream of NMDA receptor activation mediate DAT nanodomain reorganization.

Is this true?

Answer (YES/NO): NO